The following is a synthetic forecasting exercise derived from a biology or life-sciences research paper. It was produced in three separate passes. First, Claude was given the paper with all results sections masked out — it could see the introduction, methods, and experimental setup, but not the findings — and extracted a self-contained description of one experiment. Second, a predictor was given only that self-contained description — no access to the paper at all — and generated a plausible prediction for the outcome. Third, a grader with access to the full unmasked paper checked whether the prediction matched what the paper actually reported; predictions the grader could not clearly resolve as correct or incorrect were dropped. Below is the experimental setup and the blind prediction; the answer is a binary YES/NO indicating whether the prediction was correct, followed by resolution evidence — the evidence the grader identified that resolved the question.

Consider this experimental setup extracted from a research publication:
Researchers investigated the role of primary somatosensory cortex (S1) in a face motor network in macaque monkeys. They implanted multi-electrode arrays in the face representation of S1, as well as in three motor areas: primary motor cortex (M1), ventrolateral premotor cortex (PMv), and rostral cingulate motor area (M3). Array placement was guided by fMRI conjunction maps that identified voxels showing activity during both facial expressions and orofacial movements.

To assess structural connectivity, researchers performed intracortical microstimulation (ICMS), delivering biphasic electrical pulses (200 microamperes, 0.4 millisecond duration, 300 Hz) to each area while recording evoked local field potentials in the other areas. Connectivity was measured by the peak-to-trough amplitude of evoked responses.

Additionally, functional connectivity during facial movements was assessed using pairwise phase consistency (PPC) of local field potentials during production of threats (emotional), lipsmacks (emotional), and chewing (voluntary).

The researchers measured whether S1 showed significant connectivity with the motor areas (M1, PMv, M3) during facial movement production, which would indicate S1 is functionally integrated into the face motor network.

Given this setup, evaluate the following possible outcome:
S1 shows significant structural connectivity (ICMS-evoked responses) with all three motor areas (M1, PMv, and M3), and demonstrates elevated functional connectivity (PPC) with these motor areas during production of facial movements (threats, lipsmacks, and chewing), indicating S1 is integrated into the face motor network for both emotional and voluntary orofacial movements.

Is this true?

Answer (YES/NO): YES